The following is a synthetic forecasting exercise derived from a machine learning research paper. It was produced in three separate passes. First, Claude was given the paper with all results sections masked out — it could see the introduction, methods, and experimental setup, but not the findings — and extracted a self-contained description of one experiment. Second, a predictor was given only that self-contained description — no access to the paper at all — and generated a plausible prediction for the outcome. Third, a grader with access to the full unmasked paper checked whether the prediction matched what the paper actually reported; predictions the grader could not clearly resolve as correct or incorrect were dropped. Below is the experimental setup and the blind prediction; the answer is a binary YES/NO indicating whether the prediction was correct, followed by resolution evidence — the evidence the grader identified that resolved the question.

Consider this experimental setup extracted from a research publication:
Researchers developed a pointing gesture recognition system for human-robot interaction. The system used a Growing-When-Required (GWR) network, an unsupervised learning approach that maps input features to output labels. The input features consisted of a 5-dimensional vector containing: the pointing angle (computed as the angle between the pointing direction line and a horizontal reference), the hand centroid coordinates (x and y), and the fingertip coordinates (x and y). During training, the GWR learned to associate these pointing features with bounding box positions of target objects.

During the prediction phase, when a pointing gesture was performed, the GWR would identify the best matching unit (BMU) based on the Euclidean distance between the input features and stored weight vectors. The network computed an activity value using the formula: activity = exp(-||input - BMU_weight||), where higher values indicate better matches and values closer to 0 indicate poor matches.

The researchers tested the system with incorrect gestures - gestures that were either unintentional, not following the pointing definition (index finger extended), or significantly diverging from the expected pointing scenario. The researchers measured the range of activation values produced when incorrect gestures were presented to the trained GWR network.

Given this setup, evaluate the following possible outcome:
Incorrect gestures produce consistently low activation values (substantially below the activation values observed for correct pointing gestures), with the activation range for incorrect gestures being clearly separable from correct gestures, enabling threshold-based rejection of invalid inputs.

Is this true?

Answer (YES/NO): YES